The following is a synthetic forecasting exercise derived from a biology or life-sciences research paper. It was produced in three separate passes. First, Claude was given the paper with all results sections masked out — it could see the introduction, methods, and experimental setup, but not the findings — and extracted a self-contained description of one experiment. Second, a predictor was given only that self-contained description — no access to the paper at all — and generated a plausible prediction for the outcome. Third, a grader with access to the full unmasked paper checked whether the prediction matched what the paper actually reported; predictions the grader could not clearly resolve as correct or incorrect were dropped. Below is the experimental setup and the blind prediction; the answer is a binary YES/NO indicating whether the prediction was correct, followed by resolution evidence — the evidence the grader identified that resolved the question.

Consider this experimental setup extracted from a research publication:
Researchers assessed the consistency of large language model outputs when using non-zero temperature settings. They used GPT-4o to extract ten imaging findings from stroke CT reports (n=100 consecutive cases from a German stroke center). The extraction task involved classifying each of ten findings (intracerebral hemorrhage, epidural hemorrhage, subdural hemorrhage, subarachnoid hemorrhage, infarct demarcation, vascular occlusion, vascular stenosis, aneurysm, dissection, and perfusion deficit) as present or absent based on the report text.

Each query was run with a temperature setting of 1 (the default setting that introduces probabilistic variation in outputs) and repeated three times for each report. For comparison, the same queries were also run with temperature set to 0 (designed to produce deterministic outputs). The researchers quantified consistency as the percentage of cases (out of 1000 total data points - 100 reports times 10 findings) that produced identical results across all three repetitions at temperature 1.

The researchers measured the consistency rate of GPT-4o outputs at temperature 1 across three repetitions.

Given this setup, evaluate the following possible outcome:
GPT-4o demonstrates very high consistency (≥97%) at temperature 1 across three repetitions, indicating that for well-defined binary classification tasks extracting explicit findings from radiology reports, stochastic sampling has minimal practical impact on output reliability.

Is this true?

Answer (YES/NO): YES